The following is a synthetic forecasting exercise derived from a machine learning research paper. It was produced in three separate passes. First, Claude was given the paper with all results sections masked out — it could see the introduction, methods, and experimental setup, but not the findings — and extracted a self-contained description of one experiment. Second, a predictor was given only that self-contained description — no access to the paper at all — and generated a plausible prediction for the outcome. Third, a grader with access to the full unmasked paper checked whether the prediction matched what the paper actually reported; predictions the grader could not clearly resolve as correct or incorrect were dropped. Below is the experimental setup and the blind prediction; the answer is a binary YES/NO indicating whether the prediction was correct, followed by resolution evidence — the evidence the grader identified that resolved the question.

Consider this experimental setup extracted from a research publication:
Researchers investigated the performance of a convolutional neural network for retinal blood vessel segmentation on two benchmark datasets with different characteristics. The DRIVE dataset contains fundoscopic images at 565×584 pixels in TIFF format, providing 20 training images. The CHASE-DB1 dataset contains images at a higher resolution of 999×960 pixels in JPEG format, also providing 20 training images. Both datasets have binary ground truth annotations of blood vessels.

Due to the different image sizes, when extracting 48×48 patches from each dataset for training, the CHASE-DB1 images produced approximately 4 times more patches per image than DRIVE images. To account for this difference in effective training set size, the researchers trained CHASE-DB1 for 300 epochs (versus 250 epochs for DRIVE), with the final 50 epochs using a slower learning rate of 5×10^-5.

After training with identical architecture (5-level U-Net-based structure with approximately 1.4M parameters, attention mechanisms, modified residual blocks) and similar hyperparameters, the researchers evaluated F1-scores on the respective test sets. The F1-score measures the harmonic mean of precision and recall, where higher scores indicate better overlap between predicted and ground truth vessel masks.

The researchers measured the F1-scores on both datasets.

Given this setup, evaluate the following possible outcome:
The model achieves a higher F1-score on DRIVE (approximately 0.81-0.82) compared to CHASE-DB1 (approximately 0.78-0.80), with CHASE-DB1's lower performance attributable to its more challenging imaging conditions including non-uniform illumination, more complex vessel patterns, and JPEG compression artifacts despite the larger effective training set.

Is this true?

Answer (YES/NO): NO